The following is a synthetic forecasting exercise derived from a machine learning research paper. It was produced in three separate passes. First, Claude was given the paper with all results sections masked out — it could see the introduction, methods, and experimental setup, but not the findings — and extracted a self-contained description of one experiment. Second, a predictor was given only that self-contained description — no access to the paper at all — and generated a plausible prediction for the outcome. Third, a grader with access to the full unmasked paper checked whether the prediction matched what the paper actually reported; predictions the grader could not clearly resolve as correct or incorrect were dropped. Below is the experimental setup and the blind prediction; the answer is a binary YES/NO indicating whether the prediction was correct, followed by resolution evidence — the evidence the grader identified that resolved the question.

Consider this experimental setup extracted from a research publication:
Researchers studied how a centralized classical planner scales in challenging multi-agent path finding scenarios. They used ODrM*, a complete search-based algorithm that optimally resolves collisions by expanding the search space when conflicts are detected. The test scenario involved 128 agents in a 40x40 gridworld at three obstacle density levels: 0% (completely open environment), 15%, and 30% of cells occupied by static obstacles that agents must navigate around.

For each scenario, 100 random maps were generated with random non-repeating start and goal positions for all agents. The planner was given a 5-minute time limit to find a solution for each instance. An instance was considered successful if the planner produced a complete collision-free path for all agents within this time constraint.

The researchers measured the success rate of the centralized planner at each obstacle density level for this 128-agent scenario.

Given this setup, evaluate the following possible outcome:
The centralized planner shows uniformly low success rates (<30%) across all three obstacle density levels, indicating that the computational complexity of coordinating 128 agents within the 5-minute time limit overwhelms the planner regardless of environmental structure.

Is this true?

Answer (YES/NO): NO